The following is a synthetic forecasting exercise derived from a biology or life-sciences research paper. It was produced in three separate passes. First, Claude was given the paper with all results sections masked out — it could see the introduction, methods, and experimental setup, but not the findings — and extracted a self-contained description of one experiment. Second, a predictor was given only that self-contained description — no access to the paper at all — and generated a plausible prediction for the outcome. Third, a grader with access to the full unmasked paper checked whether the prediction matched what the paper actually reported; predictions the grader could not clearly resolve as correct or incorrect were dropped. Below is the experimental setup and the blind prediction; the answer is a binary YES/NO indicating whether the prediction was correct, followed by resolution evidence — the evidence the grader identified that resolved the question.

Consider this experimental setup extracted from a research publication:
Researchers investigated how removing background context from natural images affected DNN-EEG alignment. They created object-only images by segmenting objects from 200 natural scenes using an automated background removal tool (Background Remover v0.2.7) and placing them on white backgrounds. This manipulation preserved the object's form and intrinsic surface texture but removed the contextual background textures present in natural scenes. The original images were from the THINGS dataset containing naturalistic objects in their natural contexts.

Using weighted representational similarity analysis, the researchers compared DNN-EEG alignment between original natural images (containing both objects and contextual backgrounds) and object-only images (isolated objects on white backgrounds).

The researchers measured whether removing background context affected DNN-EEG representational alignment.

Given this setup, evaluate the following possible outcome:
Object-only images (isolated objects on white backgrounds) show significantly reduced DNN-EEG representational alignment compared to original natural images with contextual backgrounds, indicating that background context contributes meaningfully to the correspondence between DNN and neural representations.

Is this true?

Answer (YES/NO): NO